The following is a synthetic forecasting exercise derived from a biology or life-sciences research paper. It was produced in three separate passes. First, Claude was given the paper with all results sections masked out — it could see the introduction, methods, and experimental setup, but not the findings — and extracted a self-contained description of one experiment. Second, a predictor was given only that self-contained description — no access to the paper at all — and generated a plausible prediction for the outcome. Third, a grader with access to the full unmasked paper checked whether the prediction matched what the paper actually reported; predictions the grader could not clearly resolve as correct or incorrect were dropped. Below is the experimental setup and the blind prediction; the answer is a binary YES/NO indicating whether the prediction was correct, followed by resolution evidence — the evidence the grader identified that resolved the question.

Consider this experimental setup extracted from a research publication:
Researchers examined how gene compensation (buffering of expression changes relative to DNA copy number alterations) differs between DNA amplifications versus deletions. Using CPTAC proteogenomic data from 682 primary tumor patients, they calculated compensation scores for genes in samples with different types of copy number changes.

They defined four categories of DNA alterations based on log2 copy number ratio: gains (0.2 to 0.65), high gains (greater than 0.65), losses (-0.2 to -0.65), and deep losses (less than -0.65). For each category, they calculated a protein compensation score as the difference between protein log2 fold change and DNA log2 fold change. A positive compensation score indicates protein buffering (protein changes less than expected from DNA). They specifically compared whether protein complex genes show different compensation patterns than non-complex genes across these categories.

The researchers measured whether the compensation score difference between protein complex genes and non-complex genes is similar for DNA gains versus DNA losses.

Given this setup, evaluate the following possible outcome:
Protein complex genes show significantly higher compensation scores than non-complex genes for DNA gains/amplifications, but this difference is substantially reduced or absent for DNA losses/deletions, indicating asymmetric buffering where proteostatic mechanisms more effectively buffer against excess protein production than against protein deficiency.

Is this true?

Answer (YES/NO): NO